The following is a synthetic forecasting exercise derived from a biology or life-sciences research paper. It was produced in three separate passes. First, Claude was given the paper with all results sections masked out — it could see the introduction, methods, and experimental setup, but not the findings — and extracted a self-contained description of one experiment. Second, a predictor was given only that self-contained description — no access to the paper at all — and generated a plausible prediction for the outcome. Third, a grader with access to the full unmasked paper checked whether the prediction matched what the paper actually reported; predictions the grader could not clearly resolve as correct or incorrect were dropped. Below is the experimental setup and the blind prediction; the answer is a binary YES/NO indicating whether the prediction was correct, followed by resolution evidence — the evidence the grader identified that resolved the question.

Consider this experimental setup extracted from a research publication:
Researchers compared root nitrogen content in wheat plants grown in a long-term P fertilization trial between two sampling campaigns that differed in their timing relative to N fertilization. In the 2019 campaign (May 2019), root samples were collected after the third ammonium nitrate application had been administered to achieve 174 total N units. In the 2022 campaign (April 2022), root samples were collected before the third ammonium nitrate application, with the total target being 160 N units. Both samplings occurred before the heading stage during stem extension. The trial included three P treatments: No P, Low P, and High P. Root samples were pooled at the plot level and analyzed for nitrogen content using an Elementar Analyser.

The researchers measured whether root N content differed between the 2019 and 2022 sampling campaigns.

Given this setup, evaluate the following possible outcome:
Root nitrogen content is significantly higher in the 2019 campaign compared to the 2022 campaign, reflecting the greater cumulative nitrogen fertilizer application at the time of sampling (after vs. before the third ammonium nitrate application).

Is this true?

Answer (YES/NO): NO